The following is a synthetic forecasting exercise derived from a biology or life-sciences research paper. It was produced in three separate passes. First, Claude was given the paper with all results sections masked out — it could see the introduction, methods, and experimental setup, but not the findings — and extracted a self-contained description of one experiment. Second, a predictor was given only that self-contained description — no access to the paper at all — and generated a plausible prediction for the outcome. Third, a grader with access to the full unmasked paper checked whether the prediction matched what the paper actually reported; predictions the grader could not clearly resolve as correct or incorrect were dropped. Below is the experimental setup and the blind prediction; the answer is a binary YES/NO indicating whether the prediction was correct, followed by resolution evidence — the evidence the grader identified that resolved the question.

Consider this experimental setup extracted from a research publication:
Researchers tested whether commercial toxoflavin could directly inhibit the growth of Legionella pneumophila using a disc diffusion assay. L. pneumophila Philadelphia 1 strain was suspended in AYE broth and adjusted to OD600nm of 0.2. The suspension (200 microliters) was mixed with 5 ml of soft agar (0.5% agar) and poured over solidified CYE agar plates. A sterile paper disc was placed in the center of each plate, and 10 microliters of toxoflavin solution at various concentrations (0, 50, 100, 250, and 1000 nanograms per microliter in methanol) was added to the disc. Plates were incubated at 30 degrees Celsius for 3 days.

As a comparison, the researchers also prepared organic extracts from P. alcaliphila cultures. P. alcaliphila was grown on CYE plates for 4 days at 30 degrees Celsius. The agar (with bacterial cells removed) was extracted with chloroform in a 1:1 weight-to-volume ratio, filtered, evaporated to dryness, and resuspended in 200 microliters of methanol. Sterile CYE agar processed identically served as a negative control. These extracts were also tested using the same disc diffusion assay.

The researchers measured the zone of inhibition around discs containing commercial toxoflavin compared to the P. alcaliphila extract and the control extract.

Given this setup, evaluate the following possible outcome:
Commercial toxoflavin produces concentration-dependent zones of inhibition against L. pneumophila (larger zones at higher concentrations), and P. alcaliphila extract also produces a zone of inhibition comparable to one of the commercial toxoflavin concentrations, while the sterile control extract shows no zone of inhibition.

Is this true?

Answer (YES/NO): NO